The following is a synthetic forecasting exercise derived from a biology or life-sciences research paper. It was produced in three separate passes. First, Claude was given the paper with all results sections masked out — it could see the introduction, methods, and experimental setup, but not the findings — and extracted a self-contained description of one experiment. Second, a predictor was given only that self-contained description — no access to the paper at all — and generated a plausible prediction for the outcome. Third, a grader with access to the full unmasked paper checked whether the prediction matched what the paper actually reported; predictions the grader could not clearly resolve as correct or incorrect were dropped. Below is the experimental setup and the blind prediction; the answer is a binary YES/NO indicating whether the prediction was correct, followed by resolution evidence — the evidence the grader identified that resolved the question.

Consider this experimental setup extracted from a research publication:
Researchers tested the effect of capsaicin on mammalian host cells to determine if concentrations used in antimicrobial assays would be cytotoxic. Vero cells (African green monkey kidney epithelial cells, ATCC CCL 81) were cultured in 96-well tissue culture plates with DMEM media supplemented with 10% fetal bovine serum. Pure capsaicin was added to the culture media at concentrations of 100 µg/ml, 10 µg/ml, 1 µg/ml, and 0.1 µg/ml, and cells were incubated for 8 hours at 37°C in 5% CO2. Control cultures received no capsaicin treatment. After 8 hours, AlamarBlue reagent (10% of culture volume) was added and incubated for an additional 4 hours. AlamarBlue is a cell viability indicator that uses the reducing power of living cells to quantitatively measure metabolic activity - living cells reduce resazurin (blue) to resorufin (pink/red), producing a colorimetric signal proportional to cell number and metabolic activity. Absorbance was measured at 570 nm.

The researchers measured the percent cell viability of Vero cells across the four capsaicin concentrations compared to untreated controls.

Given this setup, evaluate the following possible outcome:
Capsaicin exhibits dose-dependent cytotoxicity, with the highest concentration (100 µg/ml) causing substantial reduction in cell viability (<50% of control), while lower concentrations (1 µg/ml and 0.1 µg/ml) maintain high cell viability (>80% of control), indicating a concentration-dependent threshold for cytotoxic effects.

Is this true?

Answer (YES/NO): NO